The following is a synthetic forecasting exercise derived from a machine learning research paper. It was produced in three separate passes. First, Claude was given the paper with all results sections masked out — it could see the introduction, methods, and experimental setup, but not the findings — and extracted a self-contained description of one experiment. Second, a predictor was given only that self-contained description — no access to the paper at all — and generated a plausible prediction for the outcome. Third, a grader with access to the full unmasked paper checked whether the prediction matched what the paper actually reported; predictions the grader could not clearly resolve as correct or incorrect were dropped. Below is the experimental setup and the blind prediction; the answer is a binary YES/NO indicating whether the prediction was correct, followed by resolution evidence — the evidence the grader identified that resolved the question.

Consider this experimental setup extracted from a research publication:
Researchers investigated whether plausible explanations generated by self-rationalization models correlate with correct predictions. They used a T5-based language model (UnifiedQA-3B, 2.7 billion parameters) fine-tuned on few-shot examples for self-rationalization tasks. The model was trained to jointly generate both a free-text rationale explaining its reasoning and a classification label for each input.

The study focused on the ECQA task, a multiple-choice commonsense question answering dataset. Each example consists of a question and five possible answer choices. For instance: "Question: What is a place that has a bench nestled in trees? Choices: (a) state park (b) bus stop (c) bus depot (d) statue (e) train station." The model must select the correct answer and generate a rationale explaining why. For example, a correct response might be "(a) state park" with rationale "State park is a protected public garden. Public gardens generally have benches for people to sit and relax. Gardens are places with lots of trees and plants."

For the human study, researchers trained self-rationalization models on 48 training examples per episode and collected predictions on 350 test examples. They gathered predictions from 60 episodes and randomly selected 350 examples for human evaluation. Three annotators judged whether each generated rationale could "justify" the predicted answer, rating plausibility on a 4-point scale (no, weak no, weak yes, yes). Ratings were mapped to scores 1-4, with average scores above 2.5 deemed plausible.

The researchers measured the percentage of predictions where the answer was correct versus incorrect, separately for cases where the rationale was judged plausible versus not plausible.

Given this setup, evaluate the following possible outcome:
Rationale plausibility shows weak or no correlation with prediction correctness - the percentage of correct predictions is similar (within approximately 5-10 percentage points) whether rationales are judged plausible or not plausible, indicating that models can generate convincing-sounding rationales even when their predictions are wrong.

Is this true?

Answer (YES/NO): NO